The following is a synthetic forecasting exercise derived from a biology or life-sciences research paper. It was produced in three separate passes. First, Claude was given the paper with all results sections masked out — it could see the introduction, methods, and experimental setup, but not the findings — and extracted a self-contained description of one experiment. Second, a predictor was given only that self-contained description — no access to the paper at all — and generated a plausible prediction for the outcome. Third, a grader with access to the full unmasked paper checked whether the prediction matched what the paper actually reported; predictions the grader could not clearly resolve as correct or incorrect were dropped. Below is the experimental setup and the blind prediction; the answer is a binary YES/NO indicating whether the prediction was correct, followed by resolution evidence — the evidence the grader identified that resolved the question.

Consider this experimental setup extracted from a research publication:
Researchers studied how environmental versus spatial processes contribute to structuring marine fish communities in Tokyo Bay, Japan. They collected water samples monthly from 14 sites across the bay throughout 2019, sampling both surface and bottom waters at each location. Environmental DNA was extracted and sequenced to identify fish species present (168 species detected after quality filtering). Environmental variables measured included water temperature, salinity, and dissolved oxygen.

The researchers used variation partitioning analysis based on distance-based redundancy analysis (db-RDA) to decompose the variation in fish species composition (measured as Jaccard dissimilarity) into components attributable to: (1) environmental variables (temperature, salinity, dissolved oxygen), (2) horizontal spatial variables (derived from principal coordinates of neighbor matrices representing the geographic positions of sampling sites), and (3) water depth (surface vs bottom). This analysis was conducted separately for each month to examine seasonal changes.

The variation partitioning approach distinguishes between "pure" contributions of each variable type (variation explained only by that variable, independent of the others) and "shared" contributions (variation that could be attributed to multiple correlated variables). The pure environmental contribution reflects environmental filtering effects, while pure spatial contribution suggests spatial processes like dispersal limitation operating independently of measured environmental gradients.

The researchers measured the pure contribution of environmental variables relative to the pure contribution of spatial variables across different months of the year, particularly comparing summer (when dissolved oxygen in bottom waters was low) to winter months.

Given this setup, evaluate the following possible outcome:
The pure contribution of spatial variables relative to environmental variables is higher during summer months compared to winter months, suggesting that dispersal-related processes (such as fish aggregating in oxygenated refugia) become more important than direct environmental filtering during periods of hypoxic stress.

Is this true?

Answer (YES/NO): YES